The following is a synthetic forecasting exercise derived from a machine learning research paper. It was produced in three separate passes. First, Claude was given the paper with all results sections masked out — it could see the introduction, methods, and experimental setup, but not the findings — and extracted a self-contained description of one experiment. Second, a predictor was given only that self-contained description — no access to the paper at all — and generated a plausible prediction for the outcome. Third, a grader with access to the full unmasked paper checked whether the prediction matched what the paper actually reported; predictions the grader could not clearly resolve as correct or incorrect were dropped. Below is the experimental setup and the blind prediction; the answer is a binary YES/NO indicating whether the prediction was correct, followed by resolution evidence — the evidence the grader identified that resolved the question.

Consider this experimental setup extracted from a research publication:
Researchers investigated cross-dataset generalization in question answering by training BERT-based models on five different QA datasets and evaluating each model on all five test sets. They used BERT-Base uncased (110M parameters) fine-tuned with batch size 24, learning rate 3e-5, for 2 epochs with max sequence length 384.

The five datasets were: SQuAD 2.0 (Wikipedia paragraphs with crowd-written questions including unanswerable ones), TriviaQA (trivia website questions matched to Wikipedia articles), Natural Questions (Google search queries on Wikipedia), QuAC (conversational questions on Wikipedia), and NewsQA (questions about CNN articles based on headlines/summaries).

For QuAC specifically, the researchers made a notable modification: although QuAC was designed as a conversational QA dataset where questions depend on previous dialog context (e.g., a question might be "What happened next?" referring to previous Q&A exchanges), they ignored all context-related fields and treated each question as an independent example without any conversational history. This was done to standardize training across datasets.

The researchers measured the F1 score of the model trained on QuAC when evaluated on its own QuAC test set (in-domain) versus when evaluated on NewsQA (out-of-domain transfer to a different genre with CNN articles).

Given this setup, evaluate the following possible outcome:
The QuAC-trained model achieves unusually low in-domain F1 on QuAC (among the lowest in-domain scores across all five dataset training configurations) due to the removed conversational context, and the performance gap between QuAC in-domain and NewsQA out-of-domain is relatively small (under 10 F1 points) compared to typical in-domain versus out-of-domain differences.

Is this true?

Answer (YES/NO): NO